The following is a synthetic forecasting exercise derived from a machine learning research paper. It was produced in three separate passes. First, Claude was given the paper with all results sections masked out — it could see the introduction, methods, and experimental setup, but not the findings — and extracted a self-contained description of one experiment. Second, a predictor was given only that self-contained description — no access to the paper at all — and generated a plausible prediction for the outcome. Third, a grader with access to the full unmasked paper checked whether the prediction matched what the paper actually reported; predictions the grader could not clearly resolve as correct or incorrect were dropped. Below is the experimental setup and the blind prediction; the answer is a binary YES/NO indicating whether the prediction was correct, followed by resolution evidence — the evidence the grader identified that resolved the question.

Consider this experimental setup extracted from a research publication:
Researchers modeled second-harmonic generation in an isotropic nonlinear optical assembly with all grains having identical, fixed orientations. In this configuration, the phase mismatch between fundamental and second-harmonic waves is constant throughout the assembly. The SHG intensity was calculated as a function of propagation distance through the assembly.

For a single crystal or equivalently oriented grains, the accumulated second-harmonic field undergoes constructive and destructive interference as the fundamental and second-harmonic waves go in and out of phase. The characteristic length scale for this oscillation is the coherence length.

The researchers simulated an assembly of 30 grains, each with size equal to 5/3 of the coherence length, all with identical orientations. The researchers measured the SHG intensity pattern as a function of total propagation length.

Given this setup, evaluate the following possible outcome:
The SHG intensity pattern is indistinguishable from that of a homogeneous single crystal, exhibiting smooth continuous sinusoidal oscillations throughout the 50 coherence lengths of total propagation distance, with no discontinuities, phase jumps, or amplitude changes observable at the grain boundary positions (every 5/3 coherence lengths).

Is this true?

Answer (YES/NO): YES